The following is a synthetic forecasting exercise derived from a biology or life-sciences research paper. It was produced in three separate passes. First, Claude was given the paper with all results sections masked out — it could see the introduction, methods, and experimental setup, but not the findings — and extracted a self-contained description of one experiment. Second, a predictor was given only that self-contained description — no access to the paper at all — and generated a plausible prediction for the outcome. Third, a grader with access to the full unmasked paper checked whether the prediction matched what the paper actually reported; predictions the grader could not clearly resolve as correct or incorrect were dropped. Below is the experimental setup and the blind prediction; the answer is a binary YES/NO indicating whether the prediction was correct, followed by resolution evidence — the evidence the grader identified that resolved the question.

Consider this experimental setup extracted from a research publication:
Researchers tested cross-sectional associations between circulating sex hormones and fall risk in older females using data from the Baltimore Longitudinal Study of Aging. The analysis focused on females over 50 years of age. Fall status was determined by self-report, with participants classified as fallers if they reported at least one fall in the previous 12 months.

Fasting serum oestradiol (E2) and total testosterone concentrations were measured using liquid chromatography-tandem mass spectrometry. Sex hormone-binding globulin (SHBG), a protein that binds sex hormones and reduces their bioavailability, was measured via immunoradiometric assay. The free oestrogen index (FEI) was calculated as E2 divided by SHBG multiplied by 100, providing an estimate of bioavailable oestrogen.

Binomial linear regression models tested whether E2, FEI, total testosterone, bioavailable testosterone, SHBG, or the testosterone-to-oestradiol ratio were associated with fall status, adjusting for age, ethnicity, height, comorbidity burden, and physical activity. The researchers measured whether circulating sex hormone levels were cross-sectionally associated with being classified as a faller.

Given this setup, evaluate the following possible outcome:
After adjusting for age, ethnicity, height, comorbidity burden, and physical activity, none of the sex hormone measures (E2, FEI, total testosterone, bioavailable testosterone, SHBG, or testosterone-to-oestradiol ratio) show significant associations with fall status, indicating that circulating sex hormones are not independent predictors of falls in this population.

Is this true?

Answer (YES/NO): YES